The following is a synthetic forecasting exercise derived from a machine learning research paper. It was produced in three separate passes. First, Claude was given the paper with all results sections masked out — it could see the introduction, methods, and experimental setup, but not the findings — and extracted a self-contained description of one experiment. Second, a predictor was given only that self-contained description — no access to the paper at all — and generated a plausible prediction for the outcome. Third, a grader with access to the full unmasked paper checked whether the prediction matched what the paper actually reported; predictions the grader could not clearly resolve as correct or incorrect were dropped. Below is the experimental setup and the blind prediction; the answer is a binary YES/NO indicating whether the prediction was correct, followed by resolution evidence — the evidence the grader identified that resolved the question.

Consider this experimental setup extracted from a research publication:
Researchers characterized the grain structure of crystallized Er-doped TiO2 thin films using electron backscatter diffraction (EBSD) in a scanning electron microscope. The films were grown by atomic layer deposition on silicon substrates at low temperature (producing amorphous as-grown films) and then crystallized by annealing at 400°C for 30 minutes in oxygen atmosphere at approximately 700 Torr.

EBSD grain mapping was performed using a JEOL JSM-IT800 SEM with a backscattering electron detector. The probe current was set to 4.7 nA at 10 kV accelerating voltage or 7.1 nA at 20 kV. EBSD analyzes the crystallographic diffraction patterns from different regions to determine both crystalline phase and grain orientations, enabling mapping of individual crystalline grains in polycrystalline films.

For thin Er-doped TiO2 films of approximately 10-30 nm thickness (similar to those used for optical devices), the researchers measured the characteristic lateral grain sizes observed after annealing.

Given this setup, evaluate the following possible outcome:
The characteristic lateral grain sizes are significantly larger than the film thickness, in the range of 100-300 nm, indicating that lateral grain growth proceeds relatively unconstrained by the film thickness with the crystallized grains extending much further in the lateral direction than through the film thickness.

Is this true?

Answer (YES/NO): YES